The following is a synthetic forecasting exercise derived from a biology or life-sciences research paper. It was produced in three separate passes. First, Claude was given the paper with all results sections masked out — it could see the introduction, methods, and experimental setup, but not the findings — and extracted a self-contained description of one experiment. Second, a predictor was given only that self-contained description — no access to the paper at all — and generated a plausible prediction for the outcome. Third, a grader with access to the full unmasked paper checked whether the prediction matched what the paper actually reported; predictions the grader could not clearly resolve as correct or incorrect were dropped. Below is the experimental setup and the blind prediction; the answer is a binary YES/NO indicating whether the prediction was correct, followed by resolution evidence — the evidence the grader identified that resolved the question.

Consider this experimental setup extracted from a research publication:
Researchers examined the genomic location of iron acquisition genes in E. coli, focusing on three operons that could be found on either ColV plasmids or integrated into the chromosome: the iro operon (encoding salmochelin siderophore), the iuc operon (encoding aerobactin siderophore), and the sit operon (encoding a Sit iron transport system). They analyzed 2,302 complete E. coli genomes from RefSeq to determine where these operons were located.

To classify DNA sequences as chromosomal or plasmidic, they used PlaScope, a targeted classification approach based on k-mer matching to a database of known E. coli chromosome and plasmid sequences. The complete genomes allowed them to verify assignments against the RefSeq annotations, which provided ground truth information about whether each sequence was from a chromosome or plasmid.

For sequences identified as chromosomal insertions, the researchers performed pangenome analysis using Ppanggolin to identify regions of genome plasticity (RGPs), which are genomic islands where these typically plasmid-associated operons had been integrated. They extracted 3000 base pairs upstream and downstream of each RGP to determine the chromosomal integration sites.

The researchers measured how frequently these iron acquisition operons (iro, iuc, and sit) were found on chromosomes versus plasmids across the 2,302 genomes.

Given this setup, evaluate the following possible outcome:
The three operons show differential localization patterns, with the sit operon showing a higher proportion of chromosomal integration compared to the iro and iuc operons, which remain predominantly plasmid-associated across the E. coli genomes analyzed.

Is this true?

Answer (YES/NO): NO